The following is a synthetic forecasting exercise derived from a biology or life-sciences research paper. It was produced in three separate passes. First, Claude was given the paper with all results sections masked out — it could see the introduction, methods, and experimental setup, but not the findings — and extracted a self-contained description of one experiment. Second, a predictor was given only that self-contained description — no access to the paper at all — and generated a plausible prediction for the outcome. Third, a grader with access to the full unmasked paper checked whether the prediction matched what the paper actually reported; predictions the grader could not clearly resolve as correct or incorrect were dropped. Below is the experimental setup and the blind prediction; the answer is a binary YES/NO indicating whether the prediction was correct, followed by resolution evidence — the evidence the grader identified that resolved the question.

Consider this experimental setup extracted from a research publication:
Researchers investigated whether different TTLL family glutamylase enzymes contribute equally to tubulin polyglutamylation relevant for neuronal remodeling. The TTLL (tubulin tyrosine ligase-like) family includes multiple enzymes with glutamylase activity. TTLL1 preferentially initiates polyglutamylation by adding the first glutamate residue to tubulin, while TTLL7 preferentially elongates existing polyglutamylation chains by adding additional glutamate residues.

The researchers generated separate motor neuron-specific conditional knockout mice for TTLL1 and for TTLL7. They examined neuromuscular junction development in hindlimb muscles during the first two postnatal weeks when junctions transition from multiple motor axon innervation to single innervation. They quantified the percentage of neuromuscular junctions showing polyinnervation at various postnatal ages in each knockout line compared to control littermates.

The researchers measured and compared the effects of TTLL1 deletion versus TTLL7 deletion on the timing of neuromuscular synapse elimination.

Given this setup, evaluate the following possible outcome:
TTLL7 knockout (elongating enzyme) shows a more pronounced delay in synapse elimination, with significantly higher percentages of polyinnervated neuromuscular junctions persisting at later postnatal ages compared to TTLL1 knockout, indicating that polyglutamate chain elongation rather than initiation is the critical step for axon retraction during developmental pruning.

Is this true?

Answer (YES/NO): NO